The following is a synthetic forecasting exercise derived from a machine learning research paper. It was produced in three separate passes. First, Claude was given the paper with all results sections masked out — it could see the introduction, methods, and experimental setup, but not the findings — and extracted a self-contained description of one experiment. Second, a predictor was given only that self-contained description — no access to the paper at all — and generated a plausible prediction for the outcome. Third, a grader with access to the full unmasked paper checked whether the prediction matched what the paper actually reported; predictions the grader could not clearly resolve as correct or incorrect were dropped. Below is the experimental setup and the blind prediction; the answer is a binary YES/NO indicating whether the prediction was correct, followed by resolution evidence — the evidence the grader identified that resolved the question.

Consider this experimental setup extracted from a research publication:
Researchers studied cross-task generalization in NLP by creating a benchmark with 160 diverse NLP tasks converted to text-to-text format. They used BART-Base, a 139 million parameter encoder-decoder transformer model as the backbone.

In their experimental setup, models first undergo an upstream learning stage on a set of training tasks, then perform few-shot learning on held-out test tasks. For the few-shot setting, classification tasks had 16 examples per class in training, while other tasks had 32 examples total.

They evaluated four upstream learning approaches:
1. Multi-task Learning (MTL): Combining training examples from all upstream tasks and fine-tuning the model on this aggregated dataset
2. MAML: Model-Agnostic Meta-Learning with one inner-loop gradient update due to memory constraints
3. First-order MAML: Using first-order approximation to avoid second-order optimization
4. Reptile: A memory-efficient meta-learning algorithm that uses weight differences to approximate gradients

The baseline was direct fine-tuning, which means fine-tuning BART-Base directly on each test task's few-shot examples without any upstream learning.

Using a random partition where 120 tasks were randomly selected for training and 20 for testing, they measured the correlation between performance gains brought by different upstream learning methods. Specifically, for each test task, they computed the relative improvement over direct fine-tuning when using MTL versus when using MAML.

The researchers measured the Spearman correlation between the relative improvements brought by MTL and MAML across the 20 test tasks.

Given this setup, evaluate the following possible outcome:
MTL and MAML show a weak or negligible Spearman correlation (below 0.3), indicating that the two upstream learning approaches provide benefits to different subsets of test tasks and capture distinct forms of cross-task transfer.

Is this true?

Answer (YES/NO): NO